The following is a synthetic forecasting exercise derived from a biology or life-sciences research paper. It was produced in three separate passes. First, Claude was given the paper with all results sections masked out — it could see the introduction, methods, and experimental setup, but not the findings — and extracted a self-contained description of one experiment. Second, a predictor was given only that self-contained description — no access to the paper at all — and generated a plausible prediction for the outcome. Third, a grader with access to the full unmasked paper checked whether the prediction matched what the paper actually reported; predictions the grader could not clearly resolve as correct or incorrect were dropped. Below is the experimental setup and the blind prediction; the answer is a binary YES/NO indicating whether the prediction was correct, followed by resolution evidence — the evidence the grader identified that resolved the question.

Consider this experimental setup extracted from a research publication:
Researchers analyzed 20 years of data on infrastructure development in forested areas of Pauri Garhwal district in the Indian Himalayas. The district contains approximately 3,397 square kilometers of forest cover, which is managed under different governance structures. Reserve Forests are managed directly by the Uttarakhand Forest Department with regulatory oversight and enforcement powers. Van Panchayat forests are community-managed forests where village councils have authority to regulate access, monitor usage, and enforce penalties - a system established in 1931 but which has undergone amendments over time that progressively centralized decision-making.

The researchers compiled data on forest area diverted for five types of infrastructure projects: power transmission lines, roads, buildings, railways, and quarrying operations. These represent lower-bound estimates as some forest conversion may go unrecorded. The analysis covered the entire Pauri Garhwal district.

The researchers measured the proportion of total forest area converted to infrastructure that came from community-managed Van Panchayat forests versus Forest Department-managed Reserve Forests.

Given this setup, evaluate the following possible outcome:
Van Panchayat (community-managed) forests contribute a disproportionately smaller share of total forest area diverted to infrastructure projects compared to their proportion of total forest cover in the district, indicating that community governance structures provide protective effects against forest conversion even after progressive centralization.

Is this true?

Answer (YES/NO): NO